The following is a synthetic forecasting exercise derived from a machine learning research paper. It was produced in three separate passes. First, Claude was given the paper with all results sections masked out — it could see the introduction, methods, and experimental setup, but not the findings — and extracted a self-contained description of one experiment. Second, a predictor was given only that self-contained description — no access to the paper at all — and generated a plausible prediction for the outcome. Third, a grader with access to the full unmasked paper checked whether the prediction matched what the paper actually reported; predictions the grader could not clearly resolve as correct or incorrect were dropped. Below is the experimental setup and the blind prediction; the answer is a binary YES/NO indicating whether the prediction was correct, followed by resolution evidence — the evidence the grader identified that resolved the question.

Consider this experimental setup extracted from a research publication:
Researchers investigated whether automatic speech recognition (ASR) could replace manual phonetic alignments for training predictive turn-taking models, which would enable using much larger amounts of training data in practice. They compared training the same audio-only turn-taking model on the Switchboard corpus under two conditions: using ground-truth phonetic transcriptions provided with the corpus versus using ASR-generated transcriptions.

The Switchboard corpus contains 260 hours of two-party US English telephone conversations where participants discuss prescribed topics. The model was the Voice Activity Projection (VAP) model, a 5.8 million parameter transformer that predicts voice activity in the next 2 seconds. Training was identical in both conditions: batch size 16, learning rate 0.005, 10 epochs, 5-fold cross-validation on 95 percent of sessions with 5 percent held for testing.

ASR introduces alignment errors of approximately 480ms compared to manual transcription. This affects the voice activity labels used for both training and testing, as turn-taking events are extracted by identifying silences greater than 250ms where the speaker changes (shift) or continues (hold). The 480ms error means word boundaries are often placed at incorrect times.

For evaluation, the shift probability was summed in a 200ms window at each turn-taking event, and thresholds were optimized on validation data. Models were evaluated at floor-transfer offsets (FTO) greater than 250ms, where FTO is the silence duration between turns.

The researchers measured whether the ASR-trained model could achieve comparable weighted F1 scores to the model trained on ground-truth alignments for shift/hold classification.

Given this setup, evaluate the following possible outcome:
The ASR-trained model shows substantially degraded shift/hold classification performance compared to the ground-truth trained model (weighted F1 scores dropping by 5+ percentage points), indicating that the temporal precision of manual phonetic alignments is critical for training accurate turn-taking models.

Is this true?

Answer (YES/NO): NO